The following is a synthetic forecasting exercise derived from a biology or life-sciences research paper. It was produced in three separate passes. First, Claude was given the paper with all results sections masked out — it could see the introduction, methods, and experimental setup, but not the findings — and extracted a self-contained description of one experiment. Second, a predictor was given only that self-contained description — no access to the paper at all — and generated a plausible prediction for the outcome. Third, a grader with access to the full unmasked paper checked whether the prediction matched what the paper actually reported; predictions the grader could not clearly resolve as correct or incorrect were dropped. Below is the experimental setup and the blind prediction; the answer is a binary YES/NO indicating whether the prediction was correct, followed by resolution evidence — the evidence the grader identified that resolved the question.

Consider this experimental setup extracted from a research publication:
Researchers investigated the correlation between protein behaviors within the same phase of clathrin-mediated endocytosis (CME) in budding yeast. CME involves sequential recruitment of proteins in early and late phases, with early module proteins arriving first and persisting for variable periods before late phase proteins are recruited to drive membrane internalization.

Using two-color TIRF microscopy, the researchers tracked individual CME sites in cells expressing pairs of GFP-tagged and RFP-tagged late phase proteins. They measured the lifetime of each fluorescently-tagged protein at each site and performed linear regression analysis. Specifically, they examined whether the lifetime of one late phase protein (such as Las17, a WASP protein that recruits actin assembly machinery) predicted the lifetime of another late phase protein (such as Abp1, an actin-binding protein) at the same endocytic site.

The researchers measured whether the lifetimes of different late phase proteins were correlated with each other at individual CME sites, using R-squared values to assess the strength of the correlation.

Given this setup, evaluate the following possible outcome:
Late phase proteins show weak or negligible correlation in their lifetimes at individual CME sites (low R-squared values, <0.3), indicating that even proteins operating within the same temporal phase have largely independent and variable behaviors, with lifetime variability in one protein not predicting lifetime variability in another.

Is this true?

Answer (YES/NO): NO